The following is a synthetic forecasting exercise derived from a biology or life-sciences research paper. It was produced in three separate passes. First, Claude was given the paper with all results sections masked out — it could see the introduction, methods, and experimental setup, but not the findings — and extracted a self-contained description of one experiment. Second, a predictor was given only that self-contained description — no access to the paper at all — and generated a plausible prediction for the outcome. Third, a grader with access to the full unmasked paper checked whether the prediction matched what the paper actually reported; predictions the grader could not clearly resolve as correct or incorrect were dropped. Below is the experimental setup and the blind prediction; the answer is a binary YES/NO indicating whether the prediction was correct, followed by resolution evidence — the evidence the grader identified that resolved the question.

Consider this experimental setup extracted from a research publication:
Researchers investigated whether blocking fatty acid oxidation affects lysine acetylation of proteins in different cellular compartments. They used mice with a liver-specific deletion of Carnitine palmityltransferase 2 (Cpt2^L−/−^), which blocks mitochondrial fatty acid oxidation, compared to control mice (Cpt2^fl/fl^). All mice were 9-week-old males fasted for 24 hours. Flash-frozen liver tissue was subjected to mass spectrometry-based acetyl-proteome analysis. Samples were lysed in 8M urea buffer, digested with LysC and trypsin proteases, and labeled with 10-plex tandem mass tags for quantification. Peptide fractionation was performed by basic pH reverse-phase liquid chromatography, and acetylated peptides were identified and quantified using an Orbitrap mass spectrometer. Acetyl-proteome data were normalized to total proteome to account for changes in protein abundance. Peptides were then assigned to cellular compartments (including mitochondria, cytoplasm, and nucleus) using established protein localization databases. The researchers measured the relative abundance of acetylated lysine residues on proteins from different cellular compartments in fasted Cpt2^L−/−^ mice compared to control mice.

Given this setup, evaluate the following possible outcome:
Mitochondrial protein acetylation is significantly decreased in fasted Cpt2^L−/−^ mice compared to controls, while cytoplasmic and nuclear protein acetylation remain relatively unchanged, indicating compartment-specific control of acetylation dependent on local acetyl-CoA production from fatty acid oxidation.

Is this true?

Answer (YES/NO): NO